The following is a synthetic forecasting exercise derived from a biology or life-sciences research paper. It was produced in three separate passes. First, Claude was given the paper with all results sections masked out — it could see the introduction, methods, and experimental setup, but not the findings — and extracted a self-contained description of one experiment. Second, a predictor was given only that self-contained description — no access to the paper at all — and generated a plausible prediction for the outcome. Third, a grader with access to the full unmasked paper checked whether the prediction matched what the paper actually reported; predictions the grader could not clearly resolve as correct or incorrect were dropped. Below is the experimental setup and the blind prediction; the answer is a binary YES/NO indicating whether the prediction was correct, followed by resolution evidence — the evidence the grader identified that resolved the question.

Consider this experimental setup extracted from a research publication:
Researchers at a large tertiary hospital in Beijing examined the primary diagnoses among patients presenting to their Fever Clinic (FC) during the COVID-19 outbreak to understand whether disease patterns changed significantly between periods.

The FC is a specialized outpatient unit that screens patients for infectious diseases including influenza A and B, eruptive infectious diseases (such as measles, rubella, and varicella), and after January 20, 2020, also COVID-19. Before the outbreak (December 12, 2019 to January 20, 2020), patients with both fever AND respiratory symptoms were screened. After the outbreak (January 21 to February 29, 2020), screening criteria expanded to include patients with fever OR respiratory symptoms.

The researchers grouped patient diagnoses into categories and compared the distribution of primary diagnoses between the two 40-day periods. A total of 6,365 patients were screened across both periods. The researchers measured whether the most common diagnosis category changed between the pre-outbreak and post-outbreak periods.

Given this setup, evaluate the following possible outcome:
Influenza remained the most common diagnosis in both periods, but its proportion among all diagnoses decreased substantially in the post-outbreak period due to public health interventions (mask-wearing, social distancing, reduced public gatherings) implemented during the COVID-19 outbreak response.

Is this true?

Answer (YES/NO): NO